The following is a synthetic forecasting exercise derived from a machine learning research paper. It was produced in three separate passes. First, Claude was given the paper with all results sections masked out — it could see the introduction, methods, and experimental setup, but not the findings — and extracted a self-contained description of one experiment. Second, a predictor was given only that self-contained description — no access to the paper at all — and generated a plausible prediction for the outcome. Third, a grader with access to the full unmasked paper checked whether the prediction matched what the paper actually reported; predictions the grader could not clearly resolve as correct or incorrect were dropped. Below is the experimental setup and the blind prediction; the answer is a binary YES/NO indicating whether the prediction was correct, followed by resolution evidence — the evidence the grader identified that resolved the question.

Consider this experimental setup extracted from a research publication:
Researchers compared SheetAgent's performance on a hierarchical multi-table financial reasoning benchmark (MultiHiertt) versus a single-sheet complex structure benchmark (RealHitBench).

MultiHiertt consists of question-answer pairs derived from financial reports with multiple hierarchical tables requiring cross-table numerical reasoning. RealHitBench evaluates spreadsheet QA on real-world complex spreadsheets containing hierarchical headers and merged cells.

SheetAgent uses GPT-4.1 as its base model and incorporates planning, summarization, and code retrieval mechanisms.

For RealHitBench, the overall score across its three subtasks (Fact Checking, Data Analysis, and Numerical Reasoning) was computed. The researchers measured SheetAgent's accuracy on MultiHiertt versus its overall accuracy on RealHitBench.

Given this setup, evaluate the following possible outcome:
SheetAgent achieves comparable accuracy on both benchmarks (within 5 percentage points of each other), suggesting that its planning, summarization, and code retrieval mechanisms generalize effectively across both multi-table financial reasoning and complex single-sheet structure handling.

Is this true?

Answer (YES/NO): NO